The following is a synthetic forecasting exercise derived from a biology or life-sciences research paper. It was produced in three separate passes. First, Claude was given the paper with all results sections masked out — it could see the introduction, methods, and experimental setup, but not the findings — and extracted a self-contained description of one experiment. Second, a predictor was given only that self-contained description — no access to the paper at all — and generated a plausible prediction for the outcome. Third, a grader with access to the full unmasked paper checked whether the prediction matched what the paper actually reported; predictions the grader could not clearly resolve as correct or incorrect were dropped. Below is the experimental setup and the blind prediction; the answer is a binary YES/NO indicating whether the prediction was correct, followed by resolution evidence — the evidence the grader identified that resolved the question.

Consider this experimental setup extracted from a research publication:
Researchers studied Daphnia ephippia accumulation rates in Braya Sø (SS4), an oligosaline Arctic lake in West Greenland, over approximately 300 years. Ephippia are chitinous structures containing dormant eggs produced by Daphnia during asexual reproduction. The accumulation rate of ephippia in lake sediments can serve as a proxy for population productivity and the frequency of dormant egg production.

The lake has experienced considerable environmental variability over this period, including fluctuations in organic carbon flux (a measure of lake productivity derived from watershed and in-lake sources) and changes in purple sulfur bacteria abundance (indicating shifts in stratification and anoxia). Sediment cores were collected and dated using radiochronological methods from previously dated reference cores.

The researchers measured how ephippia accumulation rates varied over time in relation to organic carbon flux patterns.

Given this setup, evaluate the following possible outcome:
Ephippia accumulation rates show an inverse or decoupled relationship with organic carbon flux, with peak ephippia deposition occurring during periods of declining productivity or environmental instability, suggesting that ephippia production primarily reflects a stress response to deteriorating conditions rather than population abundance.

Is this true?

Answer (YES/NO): NO